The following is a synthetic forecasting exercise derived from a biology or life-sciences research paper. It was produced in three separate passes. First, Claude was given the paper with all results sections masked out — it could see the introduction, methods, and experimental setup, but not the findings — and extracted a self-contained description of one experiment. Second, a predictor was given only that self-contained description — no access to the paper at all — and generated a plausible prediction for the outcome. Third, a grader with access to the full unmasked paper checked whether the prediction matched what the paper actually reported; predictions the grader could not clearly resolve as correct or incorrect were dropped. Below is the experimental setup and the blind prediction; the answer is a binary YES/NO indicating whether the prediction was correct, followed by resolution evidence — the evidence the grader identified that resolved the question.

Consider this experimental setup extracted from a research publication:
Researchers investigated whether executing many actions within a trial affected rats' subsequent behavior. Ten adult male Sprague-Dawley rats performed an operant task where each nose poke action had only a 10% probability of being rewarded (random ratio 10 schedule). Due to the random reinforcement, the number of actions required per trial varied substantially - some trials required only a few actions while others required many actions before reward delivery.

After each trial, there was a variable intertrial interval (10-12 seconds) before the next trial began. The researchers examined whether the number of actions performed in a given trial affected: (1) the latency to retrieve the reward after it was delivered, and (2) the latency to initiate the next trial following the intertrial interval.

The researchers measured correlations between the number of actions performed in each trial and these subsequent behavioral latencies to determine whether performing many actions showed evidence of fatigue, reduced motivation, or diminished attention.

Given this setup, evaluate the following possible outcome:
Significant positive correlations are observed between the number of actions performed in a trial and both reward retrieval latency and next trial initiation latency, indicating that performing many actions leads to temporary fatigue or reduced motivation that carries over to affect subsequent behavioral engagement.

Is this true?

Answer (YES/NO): NO